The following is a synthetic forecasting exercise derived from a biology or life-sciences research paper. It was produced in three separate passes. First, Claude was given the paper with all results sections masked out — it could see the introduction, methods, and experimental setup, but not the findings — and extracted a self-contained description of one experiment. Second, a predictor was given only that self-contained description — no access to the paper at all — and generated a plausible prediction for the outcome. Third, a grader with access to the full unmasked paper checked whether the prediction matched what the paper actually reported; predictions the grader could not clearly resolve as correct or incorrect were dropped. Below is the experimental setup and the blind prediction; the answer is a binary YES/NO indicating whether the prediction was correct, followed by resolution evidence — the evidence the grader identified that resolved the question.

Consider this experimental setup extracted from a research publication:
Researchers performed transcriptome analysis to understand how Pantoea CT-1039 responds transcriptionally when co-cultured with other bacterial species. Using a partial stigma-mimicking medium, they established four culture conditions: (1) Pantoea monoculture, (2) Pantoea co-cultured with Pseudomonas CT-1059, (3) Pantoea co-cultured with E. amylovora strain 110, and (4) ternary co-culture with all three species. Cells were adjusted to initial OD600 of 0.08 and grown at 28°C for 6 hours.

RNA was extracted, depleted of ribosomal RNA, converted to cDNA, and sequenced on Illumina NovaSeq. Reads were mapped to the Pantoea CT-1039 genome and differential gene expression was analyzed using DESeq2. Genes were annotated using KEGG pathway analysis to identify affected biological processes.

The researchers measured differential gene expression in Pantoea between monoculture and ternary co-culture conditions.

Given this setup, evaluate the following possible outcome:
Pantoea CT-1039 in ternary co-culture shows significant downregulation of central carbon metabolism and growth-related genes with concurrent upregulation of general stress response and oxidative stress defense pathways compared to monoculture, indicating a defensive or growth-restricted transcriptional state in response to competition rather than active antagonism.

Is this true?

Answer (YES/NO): NO